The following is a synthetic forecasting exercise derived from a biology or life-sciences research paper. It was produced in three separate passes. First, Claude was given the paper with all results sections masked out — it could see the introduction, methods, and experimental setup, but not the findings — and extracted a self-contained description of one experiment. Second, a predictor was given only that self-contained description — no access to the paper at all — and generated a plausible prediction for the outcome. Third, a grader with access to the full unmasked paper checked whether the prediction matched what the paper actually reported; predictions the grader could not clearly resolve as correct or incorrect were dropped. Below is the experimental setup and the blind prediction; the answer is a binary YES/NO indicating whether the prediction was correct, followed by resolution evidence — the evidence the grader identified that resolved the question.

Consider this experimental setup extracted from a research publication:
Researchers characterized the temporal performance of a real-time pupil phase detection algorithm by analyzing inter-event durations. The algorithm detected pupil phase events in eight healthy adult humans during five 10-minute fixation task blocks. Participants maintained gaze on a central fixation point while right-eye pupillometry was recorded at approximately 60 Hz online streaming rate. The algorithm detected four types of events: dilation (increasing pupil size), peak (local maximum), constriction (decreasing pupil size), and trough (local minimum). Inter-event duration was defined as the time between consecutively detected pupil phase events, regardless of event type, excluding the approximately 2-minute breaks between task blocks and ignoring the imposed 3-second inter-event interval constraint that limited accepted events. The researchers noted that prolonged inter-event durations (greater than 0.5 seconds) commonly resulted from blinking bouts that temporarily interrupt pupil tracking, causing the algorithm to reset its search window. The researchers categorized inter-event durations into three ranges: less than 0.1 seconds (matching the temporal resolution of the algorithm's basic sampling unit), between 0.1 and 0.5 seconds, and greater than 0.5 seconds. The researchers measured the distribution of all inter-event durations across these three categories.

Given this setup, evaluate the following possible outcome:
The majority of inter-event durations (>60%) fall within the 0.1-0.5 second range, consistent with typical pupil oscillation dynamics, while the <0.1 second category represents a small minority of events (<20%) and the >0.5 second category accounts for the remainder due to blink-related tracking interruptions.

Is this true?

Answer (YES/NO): NO